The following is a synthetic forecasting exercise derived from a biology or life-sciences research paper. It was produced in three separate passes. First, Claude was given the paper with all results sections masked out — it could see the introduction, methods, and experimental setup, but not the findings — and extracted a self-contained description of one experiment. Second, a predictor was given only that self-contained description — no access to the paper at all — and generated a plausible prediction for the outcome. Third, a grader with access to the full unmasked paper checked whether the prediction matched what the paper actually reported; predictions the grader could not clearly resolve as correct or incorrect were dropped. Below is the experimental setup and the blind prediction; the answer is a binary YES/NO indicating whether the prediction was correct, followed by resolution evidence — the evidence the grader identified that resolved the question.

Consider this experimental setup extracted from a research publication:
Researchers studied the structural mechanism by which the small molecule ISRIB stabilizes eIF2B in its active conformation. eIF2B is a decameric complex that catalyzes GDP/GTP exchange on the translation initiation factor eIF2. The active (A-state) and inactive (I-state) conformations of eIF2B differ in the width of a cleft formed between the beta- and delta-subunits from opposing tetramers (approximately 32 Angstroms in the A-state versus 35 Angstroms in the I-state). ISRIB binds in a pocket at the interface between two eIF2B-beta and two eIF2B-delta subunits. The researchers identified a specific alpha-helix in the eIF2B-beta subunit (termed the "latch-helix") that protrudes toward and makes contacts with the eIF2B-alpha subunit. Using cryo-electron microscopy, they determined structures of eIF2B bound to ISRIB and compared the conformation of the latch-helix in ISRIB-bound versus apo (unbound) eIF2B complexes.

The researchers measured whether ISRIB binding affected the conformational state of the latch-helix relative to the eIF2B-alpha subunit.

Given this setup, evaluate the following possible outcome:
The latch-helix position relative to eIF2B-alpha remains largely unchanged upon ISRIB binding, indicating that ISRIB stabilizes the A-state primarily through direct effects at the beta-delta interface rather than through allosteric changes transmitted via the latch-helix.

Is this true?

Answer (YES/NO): YES